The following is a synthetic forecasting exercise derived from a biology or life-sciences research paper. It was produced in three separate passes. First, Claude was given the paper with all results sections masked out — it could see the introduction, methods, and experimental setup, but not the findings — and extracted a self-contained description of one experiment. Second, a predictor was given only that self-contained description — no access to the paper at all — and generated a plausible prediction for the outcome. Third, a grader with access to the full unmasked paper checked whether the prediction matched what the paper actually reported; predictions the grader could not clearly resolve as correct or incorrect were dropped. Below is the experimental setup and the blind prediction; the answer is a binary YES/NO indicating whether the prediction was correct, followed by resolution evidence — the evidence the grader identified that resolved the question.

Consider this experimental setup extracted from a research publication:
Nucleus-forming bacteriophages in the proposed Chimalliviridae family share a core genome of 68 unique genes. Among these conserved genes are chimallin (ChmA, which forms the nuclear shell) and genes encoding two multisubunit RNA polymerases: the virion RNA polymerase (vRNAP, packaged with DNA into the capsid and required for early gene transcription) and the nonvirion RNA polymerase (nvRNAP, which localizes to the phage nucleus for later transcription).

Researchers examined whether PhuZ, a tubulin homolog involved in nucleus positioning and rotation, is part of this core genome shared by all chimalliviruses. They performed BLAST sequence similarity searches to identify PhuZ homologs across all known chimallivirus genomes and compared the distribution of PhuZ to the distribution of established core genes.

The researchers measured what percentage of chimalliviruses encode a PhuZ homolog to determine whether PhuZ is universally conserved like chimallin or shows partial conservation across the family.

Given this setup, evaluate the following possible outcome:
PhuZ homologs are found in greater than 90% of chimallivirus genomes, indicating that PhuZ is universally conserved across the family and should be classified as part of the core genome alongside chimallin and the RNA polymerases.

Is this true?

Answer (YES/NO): NO